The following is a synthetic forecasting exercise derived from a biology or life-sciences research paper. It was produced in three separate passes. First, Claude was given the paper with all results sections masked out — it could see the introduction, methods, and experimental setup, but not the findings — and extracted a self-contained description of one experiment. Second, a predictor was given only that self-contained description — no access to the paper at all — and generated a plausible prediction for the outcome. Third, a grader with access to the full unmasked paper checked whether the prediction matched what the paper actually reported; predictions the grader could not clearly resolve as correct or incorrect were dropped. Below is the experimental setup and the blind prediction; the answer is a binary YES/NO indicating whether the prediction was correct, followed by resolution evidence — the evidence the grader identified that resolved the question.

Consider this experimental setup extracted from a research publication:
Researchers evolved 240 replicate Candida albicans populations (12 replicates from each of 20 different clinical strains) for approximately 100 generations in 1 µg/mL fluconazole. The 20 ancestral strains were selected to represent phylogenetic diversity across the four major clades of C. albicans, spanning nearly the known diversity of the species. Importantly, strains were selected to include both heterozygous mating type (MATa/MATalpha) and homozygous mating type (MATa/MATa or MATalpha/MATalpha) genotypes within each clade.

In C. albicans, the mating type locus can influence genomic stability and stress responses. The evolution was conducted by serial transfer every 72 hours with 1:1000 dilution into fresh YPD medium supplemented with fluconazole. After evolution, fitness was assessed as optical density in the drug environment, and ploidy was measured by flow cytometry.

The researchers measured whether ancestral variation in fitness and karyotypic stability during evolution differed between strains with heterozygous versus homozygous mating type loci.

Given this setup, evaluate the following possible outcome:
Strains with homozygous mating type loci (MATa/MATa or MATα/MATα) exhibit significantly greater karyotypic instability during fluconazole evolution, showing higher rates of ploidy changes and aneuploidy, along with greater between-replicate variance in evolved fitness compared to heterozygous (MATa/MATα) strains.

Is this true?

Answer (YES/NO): NO